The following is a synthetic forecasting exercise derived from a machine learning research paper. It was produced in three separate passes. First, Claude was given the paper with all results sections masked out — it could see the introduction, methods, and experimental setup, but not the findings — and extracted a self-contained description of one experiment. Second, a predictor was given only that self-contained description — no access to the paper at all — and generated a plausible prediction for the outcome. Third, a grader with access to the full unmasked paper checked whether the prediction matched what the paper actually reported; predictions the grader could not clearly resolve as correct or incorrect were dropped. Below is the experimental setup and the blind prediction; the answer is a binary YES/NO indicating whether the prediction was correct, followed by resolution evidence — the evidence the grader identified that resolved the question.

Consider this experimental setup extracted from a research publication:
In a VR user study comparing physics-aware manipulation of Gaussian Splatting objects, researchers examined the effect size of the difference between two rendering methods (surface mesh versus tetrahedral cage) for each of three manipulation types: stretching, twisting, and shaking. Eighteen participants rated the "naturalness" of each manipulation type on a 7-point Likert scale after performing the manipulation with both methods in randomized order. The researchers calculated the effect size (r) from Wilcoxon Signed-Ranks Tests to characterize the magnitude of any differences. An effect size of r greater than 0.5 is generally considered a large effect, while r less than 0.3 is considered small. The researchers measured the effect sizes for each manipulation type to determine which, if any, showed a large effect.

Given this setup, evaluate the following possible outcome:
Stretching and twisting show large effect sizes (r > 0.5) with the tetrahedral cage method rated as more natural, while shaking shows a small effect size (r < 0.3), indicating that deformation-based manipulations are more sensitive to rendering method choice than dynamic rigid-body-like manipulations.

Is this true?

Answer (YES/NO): NO